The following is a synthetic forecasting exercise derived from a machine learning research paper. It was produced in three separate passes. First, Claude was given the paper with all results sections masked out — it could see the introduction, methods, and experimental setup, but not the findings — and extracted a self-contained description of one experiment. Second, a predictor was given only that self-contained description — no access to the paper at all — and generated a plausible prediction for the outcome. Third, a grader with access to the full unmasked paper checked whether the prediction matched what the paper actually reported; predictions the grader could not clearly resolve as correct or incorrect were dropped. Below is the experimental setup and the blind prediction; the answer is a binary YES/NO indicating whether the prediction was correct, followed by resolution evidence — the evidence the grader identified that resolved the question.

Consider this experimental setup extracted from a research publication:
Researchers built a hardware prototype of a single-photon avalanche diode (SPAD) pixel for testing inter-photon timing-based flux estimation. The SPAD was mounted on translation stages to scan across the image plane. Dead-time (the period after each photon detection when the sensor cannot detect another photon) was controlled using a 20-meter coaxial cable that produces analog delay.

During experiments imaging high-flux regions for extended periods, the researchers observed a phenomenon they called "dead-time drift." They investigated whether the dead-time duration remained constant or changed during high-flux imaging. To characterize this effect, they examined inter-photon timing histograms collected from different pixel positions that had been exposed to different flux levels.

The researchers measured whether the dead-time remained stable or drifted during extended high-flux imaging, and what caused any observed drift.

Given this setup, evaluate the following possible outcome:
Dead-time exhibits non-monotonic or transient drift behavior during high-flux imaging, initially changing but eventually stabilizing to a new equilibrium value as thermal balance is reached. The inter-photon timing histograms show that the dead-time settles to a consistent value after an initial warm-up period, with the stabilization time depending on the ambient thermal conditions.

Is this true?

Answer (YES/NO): NO